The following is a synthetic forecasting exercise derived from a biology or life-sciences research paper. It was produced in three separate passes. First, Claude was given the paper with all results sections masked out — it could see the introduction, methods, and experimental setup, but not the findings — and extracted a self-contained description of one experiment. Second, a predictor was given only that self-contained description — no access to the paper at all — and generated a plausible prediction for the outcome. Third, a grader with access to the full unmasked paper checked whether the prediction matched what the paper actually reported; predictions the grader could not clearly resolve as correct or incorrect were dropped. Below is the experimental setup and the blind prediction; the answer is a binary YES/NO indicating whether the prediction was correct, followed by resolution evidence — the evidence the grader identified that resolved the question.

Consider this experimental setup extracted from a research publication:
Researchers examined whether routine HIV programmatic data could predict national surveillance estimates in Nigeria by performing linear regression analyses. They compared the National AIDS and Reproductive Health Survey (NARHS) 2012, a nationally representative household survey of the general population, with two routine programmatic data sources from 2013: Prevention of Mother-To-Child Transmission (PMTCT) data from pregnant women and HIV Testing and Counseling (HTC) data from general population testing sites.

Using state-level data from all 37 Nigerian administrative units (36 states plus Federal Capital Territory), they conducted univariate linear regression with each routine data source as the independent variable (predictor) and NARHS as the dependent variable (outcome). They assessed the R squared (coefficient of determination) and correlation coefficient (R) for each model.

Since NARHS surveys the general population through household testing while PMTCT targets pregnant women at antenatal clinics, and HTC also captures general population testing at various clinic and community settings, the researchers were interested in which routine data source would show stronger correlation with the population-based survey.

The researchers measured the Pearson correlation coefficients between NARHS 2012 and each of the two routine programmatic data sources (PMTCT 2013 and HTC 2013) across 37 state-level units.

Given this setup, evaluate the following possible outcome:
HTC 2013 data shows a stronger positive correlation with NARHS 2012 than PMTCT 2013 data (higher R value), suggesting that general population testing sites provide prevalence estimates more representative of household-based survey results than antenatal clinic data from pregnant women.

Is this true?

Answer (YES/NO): YES